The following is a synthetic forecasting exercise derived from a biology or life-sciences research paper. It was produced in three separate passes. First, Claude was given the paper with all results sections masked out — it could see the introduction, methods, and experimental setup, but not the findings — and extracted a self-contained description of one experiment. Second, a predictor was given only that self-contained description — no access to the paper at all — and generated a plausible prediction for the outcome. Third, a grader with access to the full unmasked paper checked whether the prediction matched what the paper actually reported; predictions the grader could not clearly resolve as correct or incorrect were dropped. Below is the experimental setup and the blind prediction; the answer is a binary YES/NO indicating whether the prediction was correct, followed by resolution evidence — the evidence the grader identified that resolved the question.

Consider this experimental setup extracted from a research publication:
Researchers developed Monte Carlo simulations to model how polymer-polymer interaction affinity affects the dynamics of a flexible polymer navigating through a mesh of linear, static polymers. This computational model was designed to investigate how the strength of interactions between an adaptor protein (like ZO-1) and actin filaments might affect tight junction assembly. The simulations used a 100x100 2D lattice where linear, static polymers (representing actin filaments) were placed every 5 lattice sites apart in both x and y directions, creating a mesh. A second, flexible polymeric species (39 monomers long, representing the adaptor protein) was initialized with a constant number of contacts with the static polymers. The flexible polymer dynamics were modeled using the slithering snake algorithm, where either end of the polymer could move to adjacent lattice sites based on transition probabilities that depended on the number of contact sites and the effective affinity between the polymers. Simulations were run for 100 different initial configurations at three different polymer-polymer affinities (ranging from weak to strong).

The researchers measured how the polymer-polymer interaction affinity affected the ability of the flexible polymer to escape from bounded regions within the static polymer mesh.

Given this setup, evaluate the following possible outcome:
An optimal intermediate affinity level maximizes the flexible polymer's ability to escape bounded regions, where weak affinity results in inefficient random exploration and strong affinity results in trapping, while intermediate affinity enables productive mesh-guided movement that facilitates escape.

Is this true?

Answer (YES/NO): YES